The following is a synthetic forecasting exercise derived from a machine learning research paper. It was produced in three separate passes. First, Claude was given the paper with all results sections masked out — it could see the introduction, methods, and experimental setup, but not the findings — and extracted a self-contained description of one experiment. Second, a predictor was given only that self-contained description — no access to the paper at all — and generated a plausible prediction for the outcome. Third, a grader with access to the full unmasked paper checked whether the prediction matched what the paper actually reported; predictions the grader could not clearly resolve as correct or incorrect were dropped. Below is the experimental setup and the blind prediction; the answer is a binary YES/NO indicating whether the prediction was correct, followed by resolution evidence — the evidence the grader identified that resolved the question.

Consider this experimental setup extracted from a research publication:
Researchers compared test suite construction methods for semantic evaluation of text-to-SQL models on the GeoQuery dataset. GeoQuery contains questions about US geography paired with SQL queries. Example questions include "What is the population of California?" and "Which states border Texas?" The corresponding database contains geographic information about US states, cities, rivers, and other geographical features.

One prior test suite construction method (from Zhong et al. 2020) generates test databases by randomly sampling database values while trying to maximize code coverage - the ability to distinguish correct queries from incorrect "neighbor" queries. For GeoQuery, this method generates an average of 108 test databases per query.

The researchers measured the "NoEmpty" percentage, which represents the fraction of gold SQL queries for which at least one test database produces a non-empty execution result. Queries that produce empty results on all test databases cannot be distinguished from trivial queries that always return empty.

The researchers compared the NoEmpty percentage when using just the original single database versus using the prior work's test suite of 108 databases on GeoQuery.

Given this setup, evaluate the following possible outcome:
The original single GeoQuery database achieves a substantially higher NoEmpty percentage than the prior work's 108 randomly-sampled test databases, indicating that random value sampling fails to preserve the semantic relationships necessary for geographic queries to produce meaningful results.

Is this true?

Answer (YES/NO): YES